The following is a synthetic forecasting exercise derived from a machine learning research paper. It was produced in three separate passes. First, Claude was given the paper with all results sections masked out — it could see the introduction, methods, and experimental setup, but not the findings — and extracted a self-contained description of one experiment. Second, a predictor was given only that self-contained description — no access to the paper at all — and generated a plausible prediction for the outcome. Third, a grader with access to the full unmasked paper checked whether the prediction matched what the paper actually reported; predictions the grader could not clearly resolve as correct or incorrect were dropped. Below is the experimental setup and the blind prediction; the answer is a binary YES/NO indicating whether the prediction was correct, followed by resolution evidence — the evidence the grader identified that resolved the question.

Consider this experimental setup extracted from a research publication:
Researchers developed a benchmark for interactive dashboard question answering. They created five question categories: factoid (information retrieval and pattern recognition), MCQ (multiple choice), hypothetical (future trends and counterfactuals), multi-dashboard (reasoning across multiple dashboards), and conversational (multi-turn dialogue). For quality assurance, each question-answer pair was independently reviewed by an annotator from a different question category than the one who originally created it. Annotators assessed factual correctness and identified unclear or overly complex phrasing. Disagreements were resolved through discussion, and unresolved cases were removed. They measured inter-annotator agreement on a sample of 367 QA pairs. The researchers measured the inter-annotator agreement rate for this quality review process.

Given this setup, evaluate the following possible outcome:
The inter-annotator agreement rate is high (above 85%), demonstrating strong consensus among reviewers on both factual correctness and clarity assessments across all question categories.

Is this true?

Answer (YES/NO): NO